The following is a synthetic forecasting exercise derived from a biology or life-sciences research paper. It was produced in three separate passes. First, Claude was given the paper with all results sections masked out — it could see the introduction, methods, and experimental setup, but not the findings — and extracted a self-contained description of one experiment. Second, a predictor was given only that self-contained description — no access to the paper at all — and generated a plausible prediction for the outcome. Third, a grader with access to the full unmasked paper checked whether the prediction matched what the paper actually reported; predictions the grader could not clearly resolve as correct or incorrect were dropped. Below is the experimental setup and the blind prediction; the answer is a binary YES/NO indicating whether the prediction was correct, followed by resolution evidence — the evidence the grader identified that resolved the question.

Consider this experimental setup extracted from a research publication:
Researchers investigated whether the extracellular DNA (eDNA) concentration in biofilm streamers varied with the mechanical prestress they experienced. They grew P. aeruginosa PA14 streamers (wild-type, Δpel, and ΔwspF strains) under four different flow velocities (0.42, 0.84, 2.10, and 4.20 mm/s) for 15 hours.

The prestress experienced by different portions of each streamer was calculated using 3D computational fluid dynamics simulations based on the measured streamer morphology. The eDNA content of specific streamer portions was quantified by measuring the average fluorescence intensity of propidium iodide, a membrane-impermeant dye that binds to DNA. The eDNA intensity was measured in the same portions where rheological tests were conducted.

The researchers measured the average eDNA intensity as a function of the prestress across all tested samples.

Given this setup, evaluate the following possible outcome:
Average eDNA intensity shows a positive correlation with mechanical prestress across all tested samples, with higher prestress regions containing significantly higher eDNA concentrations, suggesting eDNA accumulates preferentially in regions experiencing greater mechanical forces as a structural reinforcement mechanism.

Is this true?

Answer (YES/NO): NO